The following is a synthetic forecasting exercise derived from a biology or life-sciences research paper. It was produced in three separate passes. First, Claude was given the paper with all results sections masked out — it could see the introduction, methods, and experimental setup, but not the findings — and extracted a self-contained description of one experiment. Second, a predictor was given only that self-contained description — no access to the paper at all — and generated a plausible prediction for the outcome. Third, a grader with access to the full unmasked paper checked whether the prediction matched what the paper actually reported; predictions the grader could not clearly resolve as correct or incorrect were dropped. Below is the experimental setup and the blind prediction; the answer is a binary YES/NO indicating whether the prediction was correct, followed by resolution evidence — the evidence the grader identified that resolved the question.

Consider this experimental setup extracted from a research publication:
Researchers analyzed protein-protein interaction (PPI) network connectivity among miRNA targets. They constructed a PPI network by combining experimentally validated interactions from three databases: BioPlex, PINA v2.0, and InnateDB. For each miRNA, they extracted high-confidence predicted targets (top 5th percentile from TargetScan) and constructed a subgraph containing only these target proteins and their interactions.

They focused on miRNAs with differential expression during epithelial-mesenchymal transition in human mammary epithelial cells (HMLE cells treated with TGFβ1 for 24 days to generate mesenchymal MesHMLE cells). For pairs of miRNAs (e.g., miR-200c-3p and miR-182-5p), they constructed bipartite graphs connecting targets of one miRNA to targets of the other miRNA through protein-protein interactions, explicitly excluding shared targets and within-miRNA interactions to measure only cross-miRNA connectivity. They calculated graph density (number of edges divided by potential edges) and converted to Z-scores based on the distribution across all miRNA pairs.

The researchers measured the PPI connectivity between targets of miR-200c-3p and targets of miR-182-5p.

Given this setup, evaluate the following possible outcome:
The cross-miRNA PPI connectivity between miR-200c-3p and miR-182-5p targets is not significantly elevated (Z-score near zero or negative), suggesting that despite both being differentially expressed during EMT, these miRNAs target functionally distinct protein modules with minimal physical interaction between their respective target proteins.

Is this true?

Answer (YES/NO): NO